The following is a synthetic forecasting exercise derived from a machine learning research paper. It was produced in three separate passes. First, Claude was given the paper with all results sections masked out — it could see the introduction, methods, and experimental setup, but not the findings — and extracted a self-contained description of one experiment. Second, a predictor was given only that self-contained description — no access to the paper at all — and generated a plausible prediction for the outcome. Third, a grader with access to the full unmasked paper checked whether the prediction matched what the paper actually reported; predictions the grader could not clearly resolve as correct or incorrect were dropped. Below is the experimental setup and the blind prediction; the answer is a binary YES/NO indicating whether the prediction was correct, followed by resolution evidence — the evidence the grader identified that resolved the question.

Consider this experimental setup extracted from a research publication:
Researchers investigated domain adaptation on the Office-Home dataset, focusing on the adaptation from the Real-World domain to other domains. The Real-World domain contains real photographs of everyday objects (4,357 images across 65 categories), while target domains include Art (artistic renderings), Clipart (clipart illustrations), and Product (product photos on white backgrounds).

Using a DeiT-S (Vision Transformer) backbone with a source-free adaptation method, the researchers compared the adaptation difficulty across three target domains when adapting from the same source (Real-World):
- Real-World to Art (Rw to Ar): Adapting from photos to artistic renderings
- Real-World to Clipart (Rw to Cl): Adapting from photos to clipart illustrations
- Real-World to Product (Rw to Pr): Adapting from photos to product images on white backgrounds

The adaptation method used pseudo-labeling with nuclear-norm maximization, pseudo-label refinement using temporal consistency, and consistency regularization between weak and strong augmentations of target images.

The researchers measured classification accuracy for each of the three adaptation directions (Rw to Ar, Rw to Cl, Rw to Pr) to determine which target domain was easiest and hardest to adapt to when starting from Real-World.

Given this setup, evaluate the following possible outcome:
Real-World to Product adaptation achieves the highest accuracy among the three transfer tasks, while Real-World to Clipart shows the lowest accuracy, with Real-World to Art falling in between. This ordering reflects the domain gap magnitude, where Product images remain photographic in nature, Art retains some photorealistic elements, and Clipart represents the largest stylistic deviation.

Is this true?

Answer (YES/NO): YES